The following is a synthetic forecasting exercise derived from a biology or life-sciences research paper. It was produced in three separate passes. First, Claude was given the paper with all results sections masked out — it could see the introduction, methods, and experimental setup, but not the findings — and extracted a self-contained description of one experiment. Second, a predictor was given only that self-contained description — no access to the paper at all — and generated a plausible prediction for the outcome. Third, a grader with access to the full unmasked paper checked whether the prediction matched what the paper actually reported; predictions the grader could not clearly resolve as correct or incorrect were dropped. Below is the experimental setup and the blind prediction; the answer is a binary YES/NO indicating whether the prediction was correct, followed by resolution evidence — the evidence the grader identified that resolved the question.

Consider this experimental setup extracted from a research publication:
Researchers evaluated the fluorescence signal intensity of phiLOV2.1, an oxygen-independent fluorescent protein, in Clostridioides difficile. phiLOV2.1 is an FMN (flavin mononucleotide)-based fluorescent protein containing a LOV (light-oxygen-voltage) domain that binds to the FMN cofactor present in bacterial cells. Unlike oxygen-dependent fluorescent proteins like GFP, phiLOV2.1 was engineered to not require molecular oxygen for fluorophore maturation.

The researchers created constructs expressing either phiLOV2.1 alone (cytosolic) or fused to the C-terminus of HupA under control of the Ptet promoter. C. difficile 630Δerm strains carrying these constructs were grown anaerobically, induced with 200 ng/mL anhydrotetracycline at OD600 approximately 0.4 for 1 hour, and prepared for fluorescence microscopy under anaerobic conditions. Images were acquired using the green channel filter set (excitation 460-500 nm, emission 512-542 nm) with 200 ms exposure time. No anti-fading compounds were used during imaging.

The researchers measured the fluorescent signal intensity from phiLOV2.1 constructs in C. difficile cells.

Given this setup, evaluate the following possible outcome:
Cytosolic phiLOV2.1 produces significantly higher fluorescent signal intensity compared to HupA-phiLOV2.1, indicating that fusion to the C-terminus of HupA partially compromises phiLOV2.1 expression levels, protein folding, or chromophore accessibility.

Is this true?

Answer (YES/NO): NO